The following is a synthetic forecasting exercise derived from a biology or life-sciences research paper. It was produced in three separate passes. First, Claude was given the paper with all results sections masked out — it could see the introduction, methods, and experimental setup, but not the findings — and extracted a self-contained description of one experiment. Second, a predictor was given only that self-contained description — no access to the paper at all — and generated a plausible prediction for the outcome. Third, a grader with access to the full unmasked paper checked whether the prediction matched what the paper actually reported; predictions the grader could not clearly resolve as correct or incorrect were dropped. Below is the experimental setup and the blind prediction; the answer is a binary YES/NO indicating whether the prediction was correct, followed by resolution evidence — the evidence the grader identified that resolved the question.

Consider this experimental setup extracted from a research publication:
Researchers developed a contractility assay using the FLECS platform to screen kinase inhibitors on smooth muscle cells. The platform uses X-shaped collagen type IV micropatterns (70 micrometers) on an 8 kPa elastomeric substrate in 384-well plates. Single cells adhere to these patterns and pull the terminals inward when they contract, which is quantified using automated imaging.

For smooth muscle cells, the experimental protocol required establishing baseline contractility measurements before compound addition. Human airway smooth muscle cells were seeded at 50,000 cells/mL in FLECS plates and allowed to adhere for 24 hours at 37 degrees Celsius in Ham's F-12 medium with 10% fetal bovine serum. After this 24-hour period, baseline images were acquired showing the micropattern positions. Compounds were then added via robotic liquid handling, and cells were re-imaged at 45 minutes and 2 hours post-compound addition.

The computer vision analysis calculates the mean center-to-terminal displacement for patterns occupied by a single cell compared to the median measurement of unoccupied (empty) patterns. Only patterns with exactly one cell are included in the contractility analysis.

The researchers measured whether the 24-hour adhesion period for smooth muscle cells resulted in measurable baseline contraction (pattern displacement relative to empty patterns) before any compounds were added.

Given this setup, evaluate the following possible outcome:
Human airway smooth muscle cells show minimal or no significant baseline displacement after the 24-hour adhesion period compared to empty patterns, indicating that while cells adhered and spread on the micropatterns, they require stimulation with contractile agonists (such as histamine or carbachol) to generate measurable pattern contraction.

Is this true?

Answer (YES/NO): NO